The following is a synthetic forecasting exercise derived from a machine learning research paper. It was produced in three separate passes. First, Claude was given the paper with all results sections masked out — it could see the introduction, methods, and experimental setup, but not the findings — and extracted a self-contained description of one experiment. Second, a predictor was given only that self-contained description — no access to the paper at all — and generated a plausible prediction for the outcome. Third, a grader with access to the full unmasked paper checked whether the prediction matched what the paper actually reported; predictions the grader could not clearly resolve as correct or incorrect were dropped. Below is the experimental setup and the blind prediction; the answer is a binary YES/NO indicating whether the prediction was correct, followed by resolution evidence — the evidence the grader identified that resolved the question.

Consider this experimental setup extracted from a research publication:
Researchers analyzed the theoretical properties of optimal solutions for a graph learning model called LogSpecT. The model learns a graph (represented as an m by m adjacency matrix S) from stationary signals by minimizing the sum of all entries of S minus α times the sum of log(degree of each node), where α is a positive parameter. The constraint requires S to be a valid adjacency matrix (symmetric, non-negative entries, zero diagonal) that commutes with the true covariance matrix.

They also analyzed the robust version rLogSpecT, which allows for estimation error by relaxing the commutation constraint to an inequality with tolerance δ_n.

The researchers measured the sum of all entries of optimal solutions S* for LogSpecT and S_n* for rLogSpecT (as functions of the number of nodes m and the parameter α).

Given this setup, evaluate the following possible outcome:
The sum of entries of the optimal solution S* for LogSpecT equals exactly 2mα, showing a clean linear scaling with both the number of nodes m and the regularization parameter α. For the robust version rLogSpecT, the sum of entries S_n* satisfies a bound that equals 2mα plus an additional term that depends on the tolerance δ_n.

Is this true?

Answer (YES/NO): NO